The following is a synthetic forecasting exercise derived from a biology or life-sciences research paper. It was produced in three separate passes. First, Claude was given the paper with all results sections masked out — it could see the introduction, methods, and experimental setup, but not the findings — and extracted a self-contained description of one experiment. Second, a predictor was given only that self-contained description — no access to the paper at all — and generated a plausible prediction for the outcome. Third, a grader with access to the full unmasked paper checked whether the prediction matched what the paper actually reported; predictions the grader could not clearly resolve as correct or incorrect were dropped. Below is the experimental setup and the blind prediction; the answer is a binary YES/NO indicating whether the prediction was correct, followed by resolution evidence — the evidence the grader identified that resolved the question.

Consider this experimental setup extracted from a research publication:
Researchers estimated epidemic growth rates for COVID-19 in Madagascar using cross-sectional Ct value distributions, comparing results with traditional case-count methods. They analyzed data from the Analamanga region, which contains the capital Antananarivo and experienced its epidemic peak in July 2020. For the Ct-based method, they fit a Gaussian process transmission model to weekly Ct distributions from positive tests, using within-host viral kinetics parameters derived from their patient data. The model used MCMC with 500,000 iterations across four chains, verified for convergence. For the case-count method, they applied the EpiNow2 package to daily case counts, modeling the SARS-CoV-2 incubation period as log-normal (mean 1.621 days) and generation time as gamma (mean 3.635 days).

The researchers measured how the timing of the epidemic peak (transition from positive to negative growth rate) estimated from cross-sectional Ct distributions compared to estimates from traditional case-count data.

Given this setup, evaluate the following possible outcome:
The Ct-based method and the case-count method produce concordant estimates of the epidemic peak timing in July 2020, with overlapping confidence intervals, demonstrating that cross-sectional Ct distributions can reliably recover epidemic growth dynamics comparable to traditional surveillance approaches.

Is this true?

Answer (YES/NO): NO